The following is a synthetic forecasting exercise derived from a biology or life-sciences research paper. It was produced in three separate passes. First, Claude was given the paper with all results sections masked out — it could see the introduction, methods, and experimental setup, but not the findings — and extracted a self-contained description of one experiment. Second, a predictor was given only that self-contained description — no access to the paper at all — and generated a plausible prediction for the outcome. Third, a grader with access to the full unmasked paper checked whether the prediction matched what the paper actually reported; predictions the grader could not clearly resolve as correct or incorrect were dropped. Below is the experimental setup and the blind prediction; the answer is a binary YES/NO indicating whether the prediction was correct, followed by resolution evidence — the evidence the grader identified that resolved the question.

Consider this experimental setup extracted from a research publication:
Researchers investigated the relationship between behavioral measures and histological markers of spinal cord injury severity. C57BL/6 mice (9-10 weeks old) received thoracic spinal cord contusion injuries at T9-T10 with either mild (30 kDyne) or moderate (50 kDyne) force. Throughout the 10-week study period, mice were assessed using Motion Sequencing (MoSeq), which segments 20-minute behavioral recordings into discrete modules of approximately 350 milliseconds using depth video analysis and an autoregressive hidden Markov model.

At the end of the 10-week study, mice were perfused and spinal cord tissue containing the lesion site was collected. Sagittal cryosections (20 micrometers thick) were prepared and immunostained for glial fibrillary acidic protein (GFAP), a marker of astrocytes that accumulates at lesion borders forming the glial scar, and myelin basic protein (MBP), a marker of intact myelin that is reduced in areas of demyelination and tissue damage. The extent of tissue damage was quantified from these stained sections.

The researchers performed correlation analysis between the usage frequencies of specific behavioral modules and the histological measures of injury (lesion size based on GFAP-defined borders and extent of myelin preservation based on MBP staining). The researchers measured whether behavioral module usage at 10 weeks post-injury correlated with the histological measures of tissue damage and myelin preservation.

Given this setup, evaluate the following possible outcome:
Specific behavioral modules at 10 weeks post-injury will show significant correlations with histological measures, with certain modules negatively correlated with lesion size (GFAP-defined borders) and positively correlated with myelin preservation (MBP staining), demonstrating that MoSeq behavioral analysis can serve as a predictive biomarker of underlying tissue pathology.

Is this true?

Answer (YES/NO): NO